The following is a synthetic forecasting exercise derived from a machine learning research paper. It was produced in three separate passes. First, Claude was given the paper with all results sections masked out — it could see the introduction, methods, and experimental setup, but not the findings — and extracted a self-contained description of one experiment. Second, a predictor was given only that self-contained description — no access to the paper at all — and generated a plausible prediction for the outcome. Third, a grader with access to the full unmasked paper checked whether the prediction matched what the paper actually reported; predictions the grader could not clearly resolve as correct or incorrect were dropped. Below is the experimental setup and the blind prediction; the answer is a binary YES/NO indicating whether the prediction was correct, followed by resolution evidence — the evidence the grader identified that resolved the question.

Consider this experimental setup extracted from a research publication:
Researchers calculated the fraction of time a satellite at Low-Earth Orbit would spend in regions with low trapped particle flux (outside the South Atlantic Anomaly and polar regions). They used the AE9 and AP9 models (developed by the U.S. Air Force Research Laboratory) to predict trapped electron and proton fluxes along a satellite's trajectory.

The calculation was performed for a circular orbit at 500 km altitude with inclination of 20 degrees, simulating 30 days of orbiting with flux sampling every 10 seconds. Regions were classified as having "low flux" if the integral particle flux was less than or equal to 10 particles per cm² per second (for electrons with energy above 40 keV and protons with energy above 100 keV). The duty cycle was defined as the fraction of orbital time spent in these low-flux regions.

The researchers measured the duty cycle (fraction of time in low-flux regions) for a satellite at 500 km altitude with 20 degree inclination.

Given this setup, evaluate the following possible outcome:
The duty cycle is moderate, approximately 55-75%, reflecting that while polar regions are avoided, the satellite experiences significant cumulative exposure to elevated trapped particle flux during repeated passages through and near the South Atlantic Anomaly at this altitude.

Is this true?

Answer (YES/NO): NO